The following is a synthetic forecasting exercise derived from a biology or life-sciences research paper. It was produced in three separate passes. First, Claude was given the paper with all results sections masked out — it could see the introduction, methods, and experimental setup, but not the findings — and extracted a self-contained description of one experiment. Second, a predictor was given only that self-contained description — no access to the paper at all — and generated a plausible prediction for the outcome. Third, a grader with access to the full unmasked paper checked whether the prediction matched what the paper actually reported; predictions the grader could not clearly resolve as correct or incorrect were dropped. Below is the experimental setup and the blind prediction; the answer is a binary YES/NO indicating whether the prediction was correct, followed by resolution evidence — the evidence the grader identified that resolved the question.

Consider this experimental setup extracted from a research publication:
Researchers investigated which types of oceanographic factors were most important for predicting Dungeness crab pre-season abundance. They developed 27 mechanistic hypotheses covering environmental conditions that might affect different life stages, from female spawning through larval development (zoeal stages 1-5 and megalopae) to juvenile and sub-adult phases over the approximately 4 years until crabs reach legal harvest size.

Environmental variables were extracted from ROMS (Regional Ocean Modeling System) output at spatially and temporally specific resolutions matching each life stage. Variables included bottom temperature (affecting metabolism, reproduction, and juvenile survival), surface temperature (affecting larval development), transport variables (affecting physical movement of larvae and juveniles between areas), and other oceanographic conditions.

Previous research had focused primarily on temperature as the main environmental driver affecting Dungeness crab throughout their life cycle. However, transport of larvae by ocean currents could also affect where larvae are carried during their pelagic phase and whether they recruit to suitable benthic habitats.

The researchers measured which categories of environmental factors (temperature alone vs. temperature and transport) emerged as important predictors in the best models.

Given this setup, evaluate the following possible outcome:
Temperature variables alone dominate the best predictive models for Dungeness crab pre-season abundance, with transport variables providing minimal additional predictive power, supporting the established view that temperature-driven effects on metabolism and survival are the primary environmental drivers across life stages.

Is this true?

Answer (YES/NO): NO